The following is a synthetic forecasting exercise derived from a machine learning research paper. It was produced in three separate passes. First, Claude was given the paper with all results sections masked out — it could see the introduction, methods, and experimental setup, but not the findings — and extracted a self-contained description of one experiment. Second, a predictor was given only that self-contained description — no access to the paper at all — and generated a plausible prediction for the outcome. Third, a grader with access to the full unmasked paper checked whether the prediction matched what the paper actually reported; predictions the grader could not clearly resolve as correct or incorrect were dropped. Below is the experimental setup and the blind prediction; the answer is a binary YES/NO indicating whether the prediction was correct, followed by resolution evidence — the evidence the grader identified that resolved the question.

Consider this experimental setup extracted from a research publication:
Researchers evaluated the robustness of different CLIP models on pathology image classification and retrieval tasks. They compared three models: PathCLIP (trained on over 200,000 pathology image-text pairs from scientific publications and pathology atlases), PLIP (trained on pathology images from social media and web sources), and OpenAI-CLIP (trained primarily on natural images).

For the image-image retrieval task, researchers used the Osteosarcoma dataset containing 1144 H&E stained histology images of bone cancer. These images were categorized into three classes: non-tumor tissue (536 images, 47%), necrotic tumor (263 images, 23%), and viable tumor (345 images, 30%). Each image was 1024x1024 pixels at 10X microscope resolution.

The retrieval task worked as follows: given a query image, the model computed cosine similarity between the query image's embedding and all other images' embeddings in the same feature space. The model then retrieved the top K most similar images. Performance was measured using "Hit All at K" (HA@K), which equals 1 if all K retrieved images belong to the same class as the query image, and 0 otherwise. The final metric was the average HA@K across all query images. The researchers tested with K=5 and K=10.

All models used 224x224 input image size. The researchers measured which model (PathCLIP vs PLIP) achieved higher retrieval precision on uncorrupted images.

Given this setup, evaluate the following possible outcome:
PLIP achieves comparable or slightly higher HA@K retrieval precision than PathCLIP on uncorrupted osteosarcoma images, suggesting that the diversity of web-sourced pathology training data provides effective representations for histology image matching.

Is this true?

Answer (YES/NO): YES